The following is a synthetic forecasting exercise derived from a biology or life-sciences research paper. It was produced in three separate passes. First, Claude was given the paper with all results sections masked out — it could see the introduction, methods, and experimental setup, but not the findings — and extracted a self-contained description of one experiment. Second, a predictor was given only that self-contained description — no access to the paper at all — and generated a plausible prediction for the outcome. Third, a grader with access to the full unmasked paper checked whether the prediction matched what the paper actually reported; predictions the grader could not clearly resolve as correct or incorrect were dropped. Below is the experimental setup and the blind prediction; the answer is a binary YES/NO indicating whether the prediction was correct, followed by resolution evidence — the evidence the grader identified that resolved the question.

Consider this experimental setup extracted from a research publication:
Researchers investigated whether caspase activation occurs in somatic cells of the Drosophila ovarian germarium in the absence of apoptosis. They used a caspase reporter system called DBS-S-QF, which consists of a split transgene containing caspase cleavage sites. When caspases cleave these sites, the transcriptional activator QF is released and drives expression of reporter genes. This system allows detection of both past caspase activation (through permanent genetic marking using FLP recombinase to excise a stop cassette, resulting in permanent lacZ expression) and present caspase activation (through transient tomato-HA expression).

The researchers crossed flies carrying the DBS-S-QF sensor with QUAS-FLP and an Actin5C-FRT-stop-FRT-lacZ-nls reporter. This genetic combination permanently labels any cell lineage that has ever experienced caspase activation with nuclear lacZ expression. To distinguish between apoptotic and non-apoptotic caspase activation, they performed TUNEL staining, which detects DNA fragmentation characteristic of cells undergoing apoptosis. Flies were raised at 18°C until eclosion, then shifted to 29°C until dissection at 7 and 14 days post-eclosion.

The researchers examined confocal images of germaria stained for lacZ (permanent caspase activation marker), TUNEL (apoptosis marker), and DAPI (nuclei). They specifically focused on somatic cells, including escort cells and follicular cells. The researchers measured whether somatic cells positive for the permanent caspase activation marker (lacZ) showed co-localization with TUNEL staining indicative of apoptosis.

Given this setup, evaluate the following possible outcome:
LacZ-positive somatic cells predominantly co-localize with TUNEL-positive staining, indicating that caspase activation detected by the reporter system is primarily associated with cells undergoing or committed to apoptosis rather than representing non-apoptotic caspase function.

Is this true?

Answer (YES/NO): NO